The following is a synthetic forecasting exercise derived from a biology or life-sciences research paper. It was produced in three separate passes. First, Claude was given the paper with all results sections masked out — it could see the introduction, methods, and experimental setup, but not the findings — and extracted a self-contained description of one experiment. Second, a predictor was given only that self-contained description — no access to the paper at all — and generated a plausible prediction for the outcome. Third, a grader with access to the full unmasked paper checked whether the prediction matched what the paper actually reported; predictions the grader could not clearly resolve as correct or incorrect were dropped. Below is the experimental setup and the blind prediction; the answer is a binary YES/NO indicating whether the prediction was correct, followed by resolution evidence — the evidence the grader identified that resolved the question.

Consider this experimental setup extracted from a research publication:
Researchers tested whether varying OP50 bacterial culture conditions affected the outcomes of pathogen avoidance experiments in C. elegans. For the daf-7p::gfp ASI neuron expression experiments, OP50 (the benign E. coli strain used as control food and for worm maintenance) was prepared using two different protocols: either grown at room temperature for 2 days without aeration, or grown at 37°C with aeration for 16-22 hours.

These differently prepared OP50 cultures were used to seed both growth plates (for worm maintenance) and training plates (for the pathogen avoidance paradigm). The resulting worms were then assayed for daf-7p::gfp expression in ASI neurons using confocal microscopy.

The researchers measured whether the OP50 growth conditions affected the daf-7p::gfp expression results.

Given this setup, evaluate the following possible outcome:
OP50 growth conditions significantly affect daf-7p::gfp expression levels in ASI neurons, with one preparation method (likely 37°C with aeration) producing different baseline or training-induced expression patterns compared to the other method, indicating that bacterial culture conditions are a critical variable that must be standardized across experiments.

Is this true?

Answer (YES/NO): NO